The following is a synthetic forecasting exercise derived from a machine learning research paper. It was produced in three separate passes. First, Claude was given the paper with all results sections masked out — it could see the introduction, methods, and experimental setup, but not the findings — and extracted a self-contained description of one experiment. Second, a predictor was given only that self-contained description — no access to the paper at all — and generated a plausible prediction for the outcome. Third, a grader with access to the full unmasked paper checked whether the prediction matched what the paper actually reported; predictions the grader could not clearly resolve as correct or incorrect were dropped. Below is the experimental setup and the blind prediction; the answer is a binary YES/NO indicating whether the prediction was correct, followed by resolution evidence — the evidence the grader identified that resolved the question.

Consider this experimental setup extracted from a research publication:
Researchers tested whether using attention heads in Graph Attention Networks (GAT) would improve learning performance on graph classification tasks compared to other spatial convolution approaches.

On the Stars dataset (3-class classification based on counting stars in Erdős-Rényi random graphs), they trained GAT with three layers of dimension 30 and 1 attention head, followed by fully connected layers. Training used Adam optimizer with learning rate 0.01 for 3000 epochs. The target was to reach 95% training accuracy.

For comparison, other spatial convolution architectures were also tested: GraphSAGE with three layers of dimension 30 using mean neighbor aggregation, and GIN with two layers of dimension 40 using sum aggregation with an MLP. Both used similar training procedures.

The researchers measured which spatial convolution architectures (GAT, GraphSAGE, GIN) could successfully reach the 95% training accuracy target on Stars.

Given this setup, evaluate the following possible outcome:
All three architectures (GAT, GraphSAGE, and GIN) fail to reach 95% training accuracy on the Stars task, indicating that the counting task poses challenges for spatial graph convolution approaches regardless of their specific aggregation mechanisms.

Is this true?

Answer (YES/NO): NO